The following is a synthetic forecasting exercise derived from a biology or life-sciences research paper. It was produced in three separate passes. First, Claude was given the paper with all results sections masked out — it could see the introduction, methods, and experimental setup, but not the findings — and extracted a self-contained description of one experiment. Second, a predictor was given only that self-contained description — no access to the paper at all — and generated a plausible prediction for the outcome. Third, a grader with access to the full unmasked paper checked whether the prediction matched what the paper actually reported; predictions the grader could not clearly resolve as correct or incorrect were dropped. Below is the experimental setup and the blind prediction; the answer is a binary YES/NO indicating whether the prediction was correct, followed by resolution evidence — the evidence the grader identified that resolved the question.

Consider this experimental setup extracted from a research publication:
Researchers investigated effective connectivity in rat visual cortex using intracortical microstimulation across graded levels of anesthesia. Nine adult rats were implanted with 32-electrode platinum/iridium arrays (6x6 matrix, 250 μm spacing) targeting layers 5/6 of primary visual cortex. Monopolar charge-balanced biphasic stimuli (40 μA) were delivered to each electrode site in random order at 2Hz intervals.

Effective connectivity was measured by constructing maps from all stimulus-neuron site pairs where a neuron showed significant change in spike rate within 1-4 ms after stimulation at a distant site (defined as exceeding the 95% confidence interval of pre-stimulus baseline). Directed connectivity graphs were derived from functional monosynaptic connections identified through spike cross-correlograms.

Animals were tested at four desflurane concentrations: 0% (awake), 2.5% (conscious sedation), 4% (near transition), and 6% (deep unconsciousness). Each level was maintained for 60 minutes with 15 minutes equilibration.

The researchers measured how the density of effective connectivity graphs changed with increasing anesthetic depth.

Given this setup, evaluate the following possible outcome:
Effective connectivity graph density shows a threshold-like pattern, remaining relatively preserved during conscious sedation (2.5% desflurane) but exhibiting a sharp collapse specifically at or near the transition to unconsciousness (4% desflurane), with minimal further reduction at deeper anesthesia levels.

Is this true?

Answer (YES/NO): NO